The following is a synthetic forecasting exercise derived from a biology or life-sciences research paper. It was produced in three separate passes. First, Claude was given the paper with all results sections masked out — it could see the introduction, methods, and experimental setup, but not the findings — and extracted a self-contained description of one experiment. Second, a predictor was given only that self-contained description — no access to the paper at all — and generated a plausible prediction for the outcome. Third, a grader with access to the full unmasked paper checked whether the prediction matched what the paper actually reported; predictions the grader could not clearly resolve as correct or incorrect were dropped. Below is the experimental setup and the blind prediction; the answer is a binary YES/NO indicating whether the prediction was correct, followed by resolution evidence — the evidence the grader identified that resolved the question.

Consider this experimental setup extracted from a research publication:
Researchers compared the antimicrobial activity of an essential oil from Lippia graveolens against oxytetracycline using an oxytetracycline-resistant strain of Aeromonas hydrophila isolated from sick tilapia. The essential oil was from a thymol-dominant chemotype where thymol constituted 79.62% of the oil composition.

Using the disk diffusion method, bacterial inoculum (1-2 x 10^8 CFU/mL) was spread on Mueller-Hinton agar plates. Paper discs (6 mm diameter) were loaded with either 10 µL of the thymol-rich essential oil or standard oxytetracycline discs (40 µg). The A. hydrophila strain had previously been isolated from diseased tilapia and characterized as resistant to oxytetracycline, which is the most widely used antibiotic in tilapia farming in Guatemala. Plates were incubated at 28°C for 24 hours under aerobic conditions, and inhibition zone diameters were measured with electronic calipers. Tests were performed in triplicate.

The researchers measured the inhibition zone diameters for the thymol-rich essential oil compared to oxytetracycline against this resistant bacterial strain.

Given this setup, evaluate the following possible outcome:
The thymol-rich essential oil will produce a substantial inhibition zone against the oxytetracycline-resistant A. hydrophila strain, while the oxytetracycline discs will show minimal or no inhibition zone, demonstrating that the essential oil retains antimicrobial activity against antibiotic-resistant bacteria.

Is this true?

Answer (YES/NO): YES